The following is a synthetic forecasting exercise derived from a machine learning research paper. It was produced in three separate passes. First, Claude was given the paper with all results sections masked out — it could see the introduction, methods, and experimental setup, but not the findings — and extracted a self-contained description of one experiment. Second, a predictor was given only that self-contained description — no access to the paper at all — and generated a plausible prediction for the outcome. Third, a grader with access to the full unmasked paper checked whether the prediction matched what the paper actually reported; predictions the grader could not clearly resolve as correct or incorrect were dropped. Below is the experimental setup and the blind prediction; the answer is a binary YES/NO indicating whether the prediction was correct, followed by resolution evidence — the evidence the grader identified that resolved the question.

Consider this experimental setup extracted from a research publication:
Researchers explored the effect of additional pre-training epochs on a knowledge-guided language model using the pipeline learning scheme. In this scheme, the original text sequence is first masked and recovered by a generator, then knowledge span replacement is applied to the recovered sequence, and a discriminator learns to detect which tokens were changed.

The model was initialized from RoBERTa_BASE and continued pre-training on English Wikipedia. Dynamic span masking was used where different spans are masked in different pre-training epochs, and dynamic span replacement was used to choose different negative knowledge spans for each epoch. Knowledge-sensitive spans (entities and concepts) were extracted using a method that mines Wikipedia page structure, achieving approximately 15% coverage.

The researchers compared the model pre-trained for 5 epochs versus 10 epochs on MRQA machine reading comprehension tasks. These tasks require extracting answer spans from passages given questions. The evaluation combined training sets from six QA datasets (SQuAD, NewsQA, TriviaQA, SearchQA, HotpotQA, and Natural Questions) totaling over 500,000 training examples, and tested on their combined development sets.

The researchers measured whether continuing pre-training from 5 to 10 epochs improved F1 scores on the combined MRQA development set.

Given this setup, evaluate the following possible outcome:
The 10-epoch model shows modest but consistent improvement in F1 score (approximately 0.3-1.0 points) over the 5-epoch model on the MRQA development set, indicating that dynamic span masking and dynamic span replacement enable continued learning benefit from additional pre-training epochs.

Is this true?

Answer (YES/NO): NO